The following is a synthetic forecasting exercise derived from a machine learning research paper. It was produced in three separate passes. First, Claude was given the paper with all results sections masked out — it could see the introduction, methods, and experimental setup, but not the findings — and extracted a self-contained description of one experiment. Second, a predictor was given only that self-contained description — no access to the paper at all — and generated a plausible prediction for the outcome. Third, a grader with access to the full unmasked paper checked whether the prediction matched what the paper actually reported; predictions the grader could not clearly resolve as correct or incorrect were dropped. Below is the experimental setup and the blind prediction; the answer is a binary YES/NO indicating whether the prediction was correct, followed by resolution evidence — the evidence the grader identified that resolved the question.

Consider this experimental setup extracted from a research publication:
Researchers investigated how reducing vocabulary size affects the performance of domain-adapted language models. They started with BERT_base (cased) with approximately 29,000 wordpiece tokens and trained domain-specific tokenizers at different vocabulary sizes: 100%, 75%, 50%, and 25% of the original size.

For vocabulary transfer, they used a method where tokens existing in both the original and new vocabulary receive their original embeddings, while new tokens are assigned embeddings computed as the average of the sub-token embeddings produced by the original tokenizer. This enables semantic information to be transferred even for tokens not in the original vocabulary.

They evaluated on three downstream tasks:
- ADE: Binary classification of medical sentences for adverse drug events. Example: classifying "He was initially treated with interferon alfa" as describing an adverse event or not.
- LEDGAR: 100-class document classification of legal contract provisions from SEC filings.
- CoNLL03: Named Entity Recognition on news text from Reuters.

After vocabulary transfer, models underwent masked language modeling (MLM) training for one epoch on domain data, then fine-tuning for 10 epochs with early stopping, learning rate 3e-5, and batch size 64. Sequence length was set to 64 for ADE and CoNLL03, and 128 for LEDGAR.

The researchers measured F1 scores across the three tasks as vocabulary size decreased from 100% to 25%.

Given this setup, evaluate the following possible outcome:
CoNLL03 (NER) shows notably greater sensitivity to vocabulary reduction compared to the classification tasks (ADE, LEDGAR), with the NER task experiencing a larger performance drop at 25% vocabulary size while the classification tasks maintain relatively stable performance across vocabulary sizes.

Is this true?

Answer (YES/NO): YES